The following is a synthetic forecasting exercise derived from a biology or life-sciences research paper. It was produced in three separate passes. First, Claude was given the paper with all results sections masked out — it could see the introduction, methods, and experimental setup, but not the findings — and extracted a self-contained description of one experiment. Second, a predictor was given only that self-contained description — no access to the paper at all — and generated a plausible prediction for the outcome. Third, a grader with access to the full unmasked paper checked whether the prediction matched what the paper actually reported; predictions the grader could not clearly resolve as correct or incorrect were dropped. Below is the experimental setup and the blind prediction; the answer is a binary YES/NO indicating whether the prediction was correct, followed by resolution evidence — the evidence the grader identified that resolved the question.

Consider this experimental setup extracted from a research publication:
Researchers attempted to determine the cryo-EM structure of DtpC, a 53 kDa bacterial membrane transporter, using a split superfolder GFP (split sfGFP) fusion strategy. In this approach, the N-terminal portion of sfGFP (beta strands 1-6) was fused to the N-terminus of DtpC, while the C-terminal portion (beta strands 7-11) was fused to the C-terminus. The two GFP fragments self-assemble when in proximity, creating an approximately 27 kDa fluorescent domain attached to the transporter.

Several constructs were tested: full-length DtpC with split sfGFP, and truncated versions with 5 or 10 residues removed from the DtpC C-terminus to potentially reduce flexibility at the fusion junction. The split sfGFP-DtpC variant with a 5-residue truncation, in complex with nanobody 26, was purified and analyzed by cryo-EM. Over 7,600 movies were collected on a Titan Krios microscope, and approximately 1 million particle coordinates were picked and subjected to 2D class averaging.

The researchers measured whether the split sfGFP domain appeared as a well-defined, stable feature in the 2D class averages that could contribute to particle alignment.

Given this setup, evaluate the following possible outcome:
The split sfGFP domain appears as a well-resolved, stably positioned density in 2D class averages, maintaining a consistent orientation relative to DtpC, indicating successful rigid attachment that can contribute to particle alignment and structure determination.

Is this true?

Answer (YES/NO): NO